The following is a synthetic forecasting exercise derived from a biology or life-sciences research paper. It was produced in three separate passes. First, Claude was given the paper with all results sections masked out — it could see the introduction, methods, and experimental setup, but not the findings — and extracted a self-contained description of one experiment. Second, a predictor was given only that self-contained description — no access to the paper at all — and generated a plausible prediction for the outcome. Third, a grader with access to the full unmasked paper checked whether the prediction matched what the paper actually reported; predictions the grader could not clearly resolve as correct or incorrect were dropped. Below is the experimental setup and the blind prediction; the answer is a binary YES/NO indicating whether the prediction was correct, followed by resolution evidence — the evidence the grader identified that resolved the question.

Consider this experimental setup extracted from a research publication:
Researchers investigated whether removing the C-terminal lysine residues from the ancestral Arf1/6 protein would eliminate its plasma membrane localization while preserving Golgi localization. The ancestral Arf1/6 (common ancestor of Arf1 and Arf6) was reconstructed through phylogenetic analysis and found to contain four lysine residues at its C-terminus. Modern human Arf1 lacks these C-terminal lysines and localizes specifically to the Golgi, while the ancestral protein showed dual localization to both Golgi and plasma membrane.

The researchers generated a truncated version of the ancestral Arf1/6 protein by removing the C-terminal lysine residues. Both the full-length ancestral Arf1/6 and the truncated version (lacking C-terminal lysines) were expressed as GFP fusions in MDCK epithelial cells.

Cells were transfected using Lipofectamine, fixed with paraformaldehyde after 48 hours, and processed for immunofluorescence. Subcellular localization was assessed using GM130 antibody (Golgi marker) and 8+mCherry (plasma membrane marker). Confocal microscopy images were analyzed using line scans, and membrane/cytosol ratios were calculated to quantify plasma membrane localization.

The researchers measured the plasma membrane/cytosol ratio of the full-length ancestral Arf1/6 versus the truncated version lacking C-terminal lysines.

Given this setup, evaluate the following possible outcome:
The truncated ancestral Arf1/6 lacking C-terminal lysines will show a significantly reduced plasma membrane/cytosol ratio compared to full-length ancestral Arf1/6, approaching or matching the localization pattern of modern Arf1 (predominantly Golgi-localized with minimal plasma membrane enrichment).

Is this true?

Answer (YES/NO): YES